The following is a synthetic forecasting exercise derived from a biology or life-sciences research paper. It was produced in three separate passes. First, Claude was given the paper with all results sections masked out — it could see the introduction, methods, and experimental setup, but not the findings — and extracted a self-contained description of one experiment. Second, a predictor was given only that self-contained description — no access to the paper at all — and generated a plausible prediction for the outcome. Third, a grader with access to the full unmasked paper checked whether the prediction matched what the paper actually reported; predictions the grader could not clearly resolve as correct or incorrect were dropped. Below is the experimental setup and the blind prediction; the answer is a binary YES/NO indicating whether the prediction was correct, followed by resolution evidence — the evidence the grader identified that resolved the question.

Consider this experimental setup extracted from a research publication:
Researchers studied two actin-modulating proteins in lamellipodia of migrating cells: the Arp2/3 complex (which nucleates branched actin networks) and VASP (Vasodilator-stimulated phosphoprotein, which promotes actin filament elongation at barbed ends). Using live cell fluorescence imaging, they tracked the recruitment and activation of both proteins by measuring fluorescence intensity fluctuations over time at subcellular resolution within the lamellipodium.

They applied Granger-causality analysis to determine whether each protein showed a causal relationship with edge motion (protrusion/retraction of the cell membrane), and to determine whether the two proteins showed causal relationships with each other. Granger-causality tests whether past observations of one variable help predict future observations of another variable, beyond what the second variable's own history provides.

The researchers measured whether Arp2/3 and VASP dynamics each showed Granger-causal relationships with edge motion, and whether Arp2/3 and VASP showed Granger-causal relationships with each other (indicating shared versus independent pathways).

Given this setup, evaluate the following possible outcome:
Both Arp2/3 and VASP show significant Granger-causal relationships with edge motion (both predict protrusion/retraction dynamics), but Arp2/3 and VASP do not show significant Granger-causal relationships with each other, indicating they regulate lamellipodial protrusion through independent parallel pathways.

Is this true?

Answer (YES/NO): YES